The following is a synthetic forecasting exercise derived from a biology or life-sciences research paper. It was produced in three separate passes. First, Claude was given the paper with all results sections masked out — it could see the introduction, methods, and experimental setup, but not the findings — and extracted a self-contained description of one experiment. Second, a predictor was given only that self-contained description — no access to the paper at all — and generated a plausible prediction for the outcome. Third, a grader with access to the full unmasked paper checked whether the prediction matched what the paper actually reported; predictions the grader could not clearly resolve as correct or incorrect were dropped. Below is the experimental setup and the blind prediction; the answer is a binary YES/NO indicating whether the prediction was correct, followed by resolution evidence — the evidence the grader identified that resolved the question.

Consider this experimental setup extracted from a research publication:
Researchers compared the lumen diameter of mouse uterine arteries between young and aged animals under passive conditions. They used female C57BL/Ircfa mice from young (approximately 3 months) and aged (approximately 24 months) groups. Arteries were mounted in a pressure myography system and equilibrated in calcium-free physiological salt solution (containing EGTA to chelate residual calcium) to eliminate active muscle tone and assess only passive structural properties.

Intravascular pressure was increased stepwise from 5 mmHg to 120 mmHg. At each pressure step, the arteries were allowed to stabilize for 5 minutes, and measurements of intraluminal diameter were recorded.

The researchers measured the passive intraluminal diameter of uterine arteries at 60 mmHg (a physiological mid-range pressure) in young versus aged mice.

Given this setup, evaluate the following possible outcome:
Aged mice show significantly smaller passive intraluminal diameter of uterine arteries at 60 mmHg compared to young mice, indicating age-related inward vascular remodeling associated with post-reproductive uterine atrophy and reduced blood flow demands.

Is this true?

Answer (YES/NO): NO